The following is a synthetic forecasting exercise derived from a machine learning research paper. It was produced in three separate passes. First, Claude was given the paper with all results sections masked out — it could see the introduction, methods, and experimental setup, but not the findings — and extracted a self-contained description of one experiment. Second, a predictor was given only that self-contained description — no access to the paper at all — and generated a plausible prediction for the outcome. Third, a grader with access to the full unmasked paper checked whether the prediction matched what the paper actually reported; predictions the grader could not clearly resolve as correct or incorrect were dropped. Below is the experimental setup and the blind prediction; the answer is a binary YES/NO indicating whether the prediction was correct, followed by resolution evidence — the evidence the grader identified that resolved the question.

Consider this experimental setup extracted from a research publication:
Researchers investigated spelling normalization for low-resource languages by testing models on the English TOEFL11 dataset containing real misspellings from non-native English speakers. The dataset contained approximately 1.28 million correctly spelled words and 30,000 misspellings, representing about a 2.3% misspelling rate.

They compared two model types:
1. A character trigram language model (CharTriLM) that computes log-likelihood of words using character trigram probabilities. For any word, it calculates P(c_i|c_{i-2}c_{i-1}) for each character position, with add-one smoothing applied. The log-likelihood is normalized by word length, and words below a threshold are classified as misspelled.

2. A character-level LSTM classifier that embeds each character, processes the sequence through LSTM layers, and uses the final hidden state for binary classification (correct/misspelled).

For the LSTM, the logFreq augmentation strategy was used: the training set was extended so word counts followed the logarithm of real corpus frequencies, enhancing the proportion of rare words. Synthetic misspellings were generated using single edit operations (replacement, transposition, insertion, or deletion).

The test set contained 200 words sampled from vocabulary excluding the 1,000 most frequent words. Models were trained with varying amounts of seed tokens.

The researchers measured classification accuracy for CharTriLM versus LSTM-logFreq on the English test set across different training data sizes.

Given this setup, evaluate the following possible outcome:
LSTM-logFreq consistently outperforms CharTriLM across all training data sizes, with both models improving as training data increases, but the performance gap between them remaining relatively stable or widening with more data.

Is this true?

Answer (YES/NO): NO